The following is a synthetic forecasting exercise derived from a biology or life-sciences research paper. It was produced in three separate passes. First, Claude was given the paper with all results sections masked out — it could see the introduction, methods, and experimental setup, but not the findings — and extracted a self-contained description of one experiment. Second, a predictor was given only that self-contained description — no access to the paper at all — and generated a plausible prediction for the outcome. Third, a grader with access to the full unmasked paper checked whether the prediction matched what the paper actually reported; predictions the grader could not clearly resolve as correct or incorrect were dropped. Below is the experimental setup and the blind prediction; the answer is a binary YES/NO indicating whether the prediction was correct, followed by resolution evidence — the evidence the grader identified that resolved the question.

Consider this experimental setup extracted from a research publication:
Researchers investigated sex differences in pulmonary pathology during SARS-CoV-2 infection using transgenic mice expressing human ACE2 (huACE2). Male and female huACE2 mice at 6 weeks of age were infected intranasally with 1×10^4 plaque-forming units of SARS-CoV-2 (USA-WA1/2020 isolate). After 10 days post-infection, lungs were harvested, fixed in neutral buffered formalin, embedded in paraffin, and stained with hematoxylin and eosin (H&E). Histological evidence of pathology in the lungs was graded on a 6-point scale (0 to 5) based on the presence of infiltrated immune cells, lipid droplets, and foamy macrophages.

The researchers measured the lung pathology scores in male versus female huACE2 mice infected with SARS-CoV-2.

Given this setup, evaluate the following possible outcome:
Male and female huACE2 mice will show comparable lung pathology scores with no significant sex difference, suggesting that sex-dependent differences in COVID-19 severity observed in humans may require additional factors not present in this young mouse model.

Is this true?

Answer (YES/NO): NO